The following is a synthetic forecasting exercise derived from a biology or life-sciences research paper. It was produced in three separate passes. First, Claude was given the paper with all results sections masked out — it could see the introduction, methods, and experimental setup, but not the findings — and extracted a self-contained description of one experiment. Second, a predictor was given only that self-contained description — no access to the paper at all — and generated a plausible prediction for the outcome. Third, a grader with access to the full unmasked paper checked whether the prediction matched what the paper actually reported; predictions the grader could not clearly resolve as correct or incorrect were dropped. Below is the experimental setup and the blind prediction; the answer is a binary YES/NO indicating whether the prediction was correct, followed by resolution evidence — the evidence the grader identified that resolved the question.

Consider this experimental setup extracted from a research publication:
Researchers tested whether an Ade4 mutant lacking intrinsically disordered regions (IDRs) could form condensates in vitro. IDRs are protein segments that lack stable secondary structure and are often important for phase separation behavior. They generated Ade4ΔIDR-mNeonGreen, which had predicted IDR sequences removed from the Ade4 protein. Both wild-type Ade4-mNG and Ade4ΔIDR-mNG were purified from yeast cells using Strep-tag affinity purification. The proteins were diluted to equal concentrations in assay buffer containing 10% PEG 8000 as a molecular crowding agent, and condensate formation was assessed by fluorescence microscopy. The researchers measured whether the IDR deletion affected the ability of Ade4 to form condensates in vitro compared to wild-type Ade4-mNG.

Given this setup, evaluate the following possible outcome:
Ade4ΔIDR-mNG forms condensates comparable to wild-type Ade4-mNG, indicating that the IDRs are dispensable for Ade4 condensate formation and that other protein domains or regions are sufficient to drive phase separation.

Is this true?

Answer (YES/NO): NO